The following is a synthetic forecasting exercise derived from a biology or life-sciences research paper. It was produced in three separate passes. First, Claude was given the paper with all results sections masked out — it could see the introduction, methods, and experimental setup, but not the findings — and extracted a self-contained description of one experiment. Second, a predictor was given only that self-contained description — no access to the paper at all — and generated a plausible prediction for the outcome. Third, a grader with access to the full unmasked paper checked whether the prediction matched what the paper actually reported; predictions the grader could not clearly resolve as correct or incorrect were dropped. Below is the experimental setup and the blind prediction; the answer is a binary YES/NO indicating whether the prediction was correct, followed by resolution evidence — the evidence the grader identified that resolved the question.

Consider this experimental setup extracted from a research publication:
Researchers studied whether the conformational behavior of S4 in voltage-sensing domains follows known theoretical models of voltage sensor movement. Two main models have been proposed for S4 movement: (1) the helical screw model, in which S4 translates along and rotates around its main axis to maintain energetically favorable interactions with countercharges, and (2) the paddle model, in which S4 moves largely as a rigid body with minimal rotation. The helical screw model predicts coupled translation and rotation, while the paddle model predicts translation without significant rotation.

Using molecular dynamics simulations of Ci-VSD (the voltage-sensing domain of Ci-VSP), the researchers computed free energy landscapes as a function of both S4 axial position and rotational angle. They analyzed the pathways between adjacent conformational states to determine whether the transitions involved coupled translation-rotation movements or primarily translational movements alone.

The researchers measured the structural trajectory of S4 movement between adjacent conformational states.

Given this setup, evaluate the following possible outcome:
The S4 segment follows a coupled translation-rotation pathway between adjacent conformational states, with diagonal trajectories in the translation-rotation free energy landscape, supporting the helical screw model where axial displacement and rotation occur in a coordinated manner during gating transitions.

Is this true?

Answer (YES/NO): YES